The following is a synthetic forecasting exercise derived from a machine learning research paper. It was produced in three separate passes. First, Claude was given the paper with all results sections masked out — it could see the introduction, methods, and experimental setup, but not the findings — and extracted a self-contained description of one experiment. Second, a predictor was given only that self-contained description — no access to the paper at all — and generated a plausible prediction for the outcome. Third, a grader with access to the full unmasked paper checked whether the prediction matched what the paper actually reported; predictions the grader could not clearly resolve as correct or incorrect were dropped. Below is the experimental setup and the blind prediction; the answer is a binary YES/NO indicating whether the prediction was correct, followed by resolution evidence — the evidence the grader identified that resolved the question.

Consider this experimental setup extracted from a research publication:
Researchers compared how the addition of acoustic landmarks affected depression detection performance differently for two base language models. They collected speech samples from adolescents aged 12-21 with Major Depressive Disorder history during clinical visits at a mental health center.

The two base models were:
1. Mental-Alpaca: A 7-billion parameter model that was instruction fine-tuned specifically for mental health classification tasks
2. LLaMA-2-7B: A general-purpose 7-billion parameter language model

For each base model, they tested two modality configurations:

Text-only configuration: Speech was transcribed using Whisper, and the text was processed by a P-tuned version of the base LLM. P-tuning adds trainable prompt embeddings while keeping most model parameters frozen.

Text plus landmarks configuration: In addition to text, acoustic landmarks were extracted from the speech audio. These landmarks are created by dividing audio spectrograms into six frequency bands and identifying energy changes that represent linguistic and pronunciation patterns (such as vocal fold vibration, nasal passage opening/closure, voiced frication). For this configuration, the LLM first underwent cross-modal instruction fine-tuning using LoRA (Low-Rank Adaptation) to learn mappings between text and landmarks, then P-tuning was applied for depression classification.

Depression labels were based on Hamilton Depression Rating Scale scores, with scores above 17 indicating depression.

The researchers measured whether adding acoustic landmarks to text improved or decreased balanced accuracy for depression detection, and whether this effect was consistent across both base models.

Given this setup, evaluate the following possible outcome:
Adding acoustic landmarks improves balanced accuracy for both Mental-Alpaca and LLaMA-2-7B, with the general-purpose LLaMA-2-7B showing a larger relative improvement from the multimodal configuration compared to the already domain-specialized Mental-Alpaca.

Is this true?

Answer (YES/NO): NO